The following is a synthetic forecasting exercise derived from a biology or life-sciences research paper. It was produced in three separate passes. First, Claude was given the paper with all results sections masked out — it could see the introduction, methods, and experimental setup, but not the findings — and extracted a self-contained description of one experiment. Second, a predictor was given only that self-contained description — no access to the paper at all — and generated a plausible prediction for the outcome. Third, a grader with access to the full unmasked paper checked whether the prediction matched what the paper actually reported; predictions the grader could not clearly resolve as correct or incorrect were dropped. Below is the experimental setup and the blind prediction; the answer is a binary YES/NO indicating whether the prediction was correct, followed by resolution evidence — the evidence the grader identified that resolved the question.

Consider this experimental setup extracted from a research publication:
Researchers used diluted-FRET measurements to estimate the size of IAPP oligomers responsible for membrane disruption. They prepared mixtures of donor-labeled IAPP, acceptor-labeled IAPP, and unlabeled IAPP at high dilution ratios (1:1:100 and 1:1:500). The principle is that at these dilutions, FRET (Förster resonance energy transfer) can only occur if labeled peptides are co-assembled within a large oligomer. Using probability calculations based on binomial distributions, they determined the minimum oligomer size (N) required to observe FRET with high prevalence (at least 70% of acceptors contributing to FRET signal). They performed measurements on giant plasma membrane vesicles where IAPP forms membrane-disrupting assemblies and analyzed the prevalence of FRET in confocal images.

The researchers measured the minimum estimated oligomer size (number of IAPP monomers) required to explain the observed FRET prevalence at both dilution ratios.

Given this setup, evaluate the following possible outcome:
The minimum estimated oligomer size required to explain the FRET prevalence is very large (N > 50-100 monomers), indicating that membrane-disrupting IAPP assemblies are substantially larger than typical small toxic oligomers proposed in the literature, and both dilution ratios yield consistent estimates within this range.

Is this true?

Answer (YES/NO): NO